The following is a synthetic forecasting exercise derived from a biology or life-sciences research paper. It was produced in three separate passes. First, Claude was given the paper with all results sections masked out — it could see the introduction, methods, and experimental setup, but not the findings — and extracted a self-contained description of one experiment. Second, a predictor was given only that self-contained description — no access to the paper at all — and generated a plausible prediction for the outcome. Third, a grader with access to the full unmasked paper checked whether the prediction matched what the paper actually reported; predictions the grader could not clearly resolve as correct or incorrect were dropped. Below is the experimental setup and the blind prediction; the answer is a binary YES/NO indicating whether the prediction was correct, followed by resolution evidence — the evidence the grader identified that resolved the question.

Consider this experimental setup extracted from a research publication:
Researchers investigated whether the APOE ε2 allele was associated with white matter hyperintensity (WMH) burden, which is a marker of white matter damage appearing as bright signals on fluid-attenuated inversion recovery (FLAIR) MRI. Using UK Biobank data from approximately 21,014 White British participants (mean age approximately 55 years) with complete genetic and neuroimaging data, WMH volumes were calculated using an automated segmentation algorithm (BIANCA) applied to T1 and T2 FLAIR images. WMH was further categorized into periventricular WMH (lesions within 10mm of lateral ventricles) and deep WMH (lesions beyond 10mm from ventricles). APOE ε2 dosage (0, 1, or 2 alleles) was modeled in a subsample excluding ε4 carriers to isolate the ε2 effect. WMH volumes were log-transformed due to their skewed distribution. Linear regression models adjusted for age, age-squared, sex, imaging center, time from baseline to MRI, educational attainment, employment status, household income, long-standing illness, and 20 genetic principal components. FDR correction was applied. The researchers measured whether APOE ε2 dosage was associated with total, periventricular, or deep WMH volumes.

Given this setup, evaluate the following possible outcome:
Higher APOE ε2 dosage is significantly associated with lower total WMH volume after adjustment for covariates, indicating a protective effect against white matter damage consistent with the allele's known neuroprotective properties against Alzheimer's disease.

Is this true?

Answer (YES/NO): NO